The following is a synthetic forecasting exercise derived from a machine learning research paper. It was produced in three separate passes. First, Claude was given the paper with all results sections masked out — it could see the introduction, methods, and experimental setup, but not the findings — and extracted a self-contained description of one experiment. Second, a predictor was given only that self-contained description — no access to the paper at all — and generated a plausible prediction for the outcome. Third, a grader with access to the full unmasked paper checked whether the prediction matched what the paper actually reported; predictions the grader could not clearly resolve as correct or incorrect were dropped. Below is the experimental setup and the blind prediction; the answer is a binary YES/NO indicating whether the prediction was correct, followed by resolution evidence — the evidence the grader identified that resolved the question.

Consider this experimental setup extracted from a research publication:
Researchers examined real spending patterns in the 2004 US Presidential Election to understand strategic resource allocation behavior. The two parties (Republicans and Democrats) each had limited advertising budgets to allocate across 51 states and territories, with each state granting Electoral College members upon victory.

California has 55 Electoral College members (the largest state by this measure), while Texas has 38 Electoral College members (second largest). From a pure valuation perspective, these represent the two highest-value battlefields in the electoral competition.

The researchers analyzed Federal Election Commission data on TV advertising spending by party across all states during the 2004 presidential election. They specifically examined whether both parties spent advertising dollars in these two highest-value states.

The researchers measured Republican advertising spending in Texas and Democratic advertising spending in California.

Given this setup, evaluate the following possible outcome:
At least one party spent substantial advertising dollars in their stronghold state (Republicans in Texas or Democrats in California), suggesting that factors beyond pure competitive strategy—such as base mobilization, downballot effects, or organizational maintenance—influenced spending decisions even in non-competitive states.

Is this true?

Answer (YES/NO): NO